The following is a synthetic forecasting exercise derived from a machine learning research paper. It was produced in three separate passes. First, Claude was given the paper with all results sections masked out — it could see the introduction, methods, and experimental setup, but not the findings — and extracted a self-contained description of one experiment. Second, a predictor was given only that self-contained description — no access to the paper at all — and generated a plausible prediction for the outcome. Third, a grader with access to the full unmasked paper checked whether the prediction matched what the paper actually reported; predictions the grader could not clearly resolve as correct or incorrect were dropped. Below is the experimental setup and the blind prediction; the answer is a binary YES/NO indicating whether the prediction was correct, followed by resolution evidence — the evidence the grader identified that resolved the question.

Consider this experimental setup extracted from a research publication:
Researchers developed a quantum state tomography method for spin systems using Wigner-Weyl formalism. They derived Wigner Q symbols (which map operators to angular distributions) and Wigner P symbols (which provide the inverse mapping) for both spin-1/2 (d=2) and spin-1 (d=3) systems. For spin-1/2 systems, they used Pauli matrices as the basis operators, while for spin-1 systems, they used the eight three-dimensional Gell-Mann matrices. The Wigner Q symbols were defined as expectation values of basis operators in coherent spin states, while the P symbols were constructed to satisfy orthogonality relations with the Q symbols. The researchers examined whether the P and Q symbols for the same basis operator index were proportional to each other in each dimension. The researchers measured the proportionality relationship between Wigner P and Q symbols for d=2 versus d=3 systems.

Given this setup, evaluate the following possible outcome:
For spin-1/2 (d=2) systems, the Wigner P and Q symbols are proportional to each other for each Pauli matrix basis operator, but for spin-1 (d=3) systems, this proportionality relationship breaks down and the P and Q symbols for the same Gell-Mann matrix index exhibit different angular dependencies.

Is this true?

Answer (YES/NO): YES